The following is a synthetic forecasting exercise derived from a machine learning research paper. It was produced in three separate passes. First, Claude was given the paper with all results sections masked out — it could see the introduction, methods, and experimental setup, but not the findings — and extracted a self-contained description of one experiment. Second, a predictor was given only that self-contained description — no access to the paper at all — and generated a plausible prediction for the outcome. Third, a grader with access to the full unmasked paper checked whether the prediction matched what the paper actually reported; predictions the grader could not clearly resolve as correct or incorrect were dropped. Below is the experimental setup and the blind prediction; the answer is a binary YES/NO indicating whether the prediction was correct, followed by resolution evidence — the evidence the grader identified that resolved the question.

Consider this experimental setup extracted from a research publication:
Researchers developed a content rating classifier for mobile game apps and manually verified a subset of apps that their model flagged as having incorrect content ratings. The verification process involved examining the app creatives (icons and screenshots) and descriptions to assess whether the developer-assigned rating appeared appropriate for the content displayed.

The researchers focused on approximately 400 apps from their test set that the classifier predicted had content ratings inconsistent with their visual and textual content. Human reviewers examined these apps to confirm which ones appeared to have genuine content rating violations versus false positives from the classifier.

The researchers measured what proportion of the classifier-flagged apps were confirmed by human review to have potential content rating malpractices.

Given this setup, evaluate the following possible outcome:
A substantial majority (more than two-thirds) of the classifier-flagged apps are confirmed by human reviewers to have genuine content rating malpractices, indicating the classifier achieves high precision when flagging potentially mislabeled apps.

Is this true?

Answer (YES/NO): NO